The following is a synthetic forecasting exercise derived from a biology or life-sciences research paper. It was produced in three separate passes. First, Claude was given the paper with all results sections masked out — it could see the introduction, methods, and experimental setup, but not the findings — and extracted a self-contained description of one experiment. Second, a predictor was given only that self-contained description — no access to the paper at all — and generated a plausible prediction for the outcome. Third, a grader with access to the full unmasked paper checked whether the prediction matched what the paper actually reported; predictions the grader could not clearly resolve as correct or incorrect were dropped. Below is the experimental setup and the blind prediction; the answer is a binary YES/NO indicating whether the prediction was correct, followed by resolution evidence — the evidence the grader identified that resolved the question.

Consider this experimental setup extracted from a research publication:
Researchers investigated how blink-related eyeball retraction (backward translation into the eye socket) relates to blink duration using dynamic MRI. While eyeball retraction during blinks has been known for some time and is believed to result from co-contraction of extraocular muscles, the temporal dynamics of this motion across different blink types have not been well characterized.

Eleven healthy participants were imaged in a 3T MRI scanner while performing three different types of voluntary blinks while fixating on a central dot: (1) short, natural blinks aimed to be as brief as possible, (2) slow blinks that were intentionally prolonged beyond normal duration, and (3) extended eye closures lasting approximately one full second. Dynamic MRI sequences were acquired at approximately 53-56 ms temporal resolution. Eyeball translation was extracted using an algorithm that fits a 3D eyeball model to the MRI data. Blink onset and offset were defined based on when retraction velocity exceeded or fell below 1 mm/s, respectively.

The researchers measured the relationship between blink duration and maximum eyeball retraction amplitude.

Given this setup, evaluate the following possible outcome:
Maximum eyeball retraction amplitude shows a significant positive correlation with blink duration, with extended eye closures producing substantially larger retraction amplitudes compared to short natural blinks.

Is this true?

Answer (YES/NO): NO